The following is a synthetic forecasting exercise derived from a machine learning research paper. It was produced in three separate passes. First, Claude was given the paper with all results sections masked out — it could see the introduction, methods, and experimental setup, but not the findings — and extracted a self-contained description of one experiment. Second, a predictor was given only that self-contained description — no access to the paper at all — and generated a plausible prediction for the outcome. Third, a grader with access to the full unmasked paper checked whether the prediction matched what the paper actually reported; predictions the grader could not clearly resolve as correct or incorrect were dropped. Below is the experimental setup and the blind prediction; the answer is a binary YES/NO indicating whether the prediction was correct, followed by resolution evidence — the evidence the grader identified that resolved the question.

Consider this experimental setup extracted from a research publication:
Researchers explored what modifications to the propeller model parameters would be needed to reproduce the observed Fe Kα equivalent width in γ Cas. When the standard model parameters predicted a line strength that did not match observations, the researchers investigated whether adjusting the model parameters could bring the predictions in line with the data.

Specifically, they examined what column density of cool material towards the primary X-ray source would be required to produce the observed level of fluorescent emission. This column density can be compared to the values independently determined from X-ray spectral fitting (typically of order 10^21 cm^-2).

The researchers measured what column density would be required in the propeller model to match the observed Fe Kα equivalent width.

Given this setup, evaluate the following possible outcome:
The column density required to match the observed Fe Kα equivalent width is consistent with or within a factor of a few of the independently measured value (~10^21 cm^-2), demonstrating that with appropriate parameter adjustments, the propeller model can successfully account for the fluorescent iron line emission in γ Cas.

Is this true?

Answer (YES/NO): NO